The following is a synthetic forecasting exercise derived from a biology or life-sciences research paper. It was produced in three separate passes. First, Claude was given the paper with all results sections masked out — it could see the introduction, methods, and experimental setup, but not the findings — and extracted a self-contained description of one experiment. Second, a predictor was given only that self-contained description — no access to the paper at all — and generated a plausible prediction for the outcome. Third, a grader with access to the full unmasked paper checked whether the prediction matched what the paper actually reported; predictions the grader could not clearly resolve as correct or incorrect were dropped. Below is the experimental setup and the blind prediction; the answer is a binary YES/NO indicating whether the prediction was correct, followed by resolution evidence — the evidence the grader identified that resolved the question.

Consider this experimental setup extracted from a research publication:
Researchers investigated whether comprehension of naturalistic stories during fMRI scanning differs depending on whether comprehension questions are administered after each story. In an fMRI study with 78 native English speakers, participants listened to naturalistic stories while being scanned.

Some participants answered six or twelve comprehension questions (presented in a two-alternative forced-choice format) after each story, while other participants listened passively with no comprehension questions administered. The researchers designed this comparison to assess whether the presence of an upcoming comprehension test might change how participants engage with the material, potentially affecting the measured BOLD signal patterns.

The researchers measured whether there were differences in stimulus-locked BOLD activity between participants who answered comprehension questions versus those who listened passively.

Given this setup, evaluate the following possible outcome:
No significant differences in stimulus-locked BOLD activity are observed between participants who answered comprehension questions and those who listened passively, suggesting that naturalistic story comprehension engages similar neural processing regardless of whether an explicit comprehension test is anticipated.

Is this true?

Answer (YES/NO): YES